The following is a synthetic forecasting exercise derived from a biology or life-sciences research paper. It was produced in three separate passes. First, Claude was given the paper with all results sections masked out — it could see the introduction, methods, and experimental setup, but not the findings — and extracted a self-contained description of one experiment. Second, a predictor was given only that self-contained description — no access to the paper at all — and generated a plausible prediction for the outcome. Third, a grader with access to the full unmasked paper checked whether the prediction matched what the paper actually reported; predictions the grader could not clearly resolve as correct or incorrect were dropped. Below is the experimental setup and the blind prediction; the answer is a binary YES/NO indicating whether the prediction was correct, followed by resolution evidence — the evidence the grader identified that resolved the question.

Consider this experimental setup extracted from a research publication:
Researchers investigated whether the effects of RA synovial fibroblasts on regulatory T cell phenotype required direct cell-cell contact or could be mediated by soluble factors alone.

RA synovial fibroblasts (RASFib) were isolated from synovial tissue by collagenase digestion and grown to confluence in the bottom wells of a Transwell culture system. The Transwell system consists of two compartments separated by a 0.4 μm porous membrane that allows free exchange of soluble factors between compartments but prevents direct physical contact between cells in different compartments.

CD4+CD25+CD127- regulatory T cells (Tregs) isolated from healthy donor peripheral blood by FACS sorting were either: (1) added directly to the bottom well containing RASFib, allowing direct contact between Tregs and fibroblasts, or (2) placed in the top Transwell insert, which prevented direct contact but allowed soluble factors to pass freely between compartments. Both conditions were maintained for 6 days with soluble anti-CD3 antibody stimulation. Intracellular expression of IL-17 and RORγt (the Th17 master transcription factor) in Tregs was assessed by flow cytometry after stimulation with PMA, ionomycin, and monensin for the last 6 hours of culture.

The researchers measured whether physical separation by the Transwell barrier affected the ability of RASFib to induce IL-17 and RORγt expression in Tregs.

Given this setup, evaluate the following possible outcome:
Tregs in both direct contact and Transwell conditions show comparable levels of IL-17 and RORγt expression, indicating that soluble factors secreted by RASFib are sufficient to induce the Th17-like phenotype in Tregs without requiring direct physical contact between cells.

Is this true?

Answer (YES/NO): NO